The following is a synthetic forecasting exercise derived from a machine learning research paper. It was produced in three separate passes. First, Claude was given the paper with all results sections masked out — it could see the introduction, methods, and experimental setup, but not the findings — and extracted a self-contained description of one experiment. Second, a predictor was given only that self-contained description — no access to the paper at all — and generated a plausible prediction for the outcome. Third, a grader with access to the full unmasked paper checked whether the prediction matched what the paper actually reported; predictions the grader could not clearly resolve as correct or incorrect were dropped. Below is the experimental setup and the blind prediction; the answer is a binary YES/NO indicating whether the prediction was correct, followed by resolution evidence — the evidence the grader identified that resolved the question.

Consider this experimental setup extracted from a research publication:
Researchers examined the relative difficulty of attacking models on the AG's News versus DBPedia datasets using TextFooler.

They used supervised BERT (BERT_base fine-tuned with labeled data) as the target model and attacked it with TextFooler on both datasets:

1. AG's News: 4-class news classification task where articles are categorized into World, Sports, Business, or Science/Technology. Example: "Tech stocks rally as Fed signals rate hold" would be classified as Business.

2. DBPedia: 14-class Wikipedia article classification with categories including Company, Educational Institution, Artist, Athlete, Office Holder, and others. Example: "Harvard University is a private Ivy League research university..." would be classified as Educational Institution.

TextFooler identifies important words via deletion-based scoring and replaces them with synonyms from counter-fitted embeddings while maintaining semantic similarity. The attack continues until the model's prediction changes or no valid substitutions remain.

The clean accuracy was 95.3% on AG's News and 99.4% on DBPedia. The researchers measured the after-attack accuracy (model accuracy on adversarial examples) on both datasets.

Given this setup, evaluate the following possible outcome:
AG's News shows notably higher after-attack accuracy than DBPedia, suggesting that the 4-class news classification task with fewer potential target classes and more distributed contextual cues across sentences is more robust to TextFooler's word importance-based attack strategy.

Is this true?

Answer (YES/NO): NO